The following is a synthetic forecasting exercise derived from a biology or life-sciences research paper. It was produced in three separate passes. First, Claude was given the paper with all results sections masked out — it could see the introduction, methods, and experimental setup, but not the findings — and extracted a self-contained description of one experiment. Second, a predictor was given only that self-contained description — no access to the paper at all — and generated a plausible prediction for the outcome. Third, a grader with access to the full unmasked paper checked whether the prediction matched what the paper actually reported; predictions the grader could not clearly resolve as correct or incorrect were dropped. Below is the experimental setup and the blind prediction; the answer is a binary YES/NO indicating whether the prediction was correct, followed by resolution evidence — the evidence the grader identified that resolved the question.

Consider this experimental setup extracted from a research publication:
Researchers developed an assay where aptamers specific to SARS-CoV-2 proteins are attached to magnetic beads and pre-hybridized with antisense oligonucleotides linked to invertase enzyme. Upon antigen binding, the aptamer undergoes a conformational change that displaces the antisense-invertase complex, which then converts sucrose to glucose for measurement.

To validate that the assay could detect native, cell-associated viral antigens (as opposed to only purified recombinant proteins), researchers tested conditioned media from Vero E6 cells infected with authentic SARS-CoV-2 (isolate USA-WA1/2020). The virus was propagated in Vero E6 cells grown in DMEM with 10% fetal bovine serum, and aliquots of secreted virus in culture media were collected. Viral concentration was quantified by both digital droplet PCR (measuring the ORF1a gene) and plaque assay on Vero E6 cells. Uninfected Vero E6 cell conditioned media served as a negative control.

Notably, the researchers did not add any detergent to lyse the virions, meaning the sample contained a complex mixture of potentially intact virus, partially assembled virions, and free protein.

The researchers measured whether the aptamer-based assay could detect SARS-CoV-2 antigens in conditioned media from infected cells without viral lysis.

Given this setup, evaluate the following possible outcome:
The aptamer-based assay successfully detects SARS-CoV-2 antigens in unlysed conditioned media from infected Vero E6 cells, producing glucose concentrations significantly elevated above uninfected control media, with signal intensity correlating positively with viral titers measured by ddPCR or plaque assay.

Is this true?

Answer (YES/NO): NO